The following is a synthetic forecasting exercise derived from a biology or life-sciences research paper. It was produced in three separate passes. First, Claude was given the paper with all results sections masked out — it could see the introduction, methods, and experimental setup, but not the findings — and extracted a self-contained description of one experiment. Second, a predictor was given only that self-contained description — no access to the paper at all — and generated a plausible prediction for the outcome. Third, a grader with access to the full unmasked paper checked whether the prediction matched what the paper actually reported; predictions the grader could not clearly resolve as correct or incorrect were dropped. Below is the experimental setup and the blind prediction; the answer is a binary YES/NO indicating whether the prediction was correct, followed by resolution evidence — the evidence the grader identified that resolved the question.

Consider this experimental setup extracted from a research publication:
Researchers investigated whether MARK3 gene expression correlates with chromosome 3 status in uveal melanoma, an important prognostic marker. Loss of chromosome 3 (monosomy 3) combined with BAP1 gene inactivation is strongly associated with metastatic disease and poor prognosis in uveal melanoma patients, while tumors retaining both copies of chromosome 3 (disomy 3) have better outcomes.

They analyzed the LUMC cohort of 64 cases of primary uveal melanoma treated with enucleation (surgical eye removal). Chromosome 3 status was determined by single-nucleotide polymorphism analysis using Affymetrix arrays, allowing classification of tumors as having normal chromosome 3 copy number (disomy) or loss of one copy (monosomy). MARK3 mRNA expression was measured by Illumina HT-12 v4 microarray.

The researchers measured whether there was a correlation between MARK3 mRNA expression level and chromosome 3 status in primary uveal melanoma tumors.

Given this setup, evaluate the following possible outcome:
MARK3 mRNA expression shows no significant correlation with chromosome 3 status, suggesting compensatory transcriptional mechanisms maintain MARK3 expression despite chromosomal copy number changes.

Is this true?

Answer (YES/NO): NO